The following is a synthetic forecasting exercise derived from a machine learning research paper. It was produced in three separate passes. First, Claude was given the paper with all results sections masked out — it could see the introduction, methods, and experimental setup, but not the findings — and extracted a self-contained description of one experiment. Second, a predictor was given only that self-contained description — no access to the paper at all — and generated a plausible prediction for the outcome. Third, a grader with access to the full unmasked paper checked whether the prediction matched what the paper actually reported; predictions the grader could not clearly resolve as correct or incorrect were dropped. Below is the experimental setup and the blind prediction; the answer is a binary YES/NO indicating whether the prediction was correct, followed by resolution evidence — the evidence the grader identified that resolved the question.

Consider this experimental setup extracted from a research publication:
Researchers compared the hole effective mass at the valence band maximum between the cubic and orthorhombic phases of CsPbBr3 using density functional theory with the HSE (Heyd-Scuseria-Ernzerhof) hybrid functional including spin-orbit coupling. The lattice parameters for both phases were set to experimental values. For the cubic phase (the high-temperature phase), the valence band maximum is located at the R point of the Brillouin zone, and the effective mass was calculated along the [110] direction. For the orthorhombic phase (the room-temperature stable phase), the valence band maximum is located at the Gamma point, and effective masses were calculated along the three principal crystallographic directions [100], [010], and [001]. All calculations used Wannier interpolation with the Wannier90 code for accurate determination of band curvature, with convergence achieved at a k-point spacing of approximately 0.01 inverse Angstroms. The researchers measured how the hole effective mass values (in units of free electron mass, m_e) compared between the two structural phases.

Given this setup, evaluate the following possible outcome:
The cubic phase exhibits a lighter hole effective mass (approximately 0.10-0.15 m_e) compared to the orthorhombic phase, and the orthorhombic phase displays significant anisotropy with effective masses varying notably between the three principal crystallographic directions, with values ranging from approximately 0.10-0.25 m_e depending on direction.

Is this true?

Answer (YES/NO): NO